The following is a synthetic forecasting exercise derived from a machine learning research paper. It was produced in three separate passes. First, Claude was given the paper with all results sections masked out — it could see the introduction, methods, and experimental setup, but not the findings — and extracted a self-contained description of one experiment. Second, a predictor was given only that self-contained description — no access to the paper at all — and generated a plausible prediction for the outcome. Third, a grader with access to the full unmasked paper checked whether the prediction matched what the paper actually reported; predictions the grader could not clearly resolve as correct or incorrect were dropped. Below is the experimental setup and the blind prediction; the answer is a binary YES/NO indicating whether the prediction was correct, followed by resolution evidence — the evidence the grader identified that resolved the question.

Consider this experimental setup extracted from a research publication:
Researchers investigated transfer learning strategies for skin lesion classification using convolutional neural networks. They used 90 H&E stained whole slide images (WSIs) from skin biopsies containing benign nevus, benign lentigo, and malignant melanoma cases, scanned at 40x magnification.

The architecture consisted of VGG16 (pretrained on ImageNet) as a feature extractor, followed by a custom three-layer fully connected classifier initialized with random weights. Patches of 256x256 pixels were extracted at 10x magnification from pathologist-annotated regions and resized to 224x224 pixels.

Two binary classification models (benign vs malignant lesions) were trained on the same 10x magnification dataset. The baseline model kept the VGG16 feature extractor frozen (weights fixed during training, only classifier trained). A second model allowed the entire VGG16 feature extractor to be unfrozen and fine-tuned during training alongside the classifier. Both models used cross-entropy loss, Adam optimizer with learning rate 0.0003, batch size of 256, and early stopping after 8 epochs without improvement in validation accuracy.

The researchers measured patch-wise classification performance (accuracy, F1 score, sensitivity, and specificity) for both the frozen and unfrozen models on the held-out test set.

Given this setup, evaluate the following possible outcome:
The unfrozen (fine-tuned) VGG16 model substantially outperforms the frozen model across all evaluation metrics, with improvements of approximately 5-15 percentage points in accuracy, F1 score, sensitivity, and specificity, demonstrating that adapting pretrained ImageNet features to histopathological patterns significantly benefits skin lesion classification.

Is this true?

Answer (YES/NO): NO